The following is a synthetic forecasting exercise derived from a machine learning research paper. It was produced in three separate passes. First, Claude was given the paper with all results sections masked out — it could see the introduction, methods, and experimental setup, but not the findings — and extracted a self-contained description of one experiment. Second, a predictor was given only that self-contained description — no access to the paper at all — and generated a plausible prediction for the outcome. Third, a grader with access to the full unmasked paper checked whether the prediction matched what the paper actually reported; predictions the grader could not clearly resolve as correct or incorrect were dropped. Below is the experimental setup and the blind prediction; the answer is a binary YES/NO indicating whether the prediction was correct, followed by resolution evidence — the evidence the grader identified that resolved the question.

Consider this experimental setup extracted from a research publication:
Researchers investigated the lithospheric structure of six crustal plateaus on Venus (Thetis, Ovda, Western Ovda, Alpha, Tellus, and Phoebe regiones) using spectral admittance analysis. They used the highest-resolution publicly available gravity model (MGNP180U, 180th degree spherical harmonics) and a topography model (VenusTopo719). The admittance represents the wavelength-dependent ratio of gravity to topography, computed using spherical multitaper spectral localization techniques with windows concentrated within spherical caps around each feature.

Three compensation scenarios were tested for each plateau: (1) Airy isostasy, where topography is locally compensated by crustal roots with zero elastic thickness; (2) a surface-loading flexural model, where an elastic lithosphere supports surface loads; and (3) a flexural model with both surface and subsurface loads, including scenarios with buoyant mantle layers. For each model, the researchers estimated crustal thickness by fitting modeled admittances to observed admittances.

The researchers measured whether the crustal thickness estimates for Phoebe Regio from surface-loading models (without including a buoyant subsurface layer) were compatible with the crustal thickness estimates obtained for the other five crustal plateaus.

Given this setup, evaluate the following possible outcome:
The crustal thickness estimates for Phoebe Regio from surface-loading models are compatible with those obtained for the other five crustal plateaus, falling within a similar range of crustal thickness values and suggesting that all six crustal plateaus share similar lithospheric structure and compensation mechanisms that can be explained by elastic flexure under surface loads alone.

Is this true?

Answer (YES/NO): NO